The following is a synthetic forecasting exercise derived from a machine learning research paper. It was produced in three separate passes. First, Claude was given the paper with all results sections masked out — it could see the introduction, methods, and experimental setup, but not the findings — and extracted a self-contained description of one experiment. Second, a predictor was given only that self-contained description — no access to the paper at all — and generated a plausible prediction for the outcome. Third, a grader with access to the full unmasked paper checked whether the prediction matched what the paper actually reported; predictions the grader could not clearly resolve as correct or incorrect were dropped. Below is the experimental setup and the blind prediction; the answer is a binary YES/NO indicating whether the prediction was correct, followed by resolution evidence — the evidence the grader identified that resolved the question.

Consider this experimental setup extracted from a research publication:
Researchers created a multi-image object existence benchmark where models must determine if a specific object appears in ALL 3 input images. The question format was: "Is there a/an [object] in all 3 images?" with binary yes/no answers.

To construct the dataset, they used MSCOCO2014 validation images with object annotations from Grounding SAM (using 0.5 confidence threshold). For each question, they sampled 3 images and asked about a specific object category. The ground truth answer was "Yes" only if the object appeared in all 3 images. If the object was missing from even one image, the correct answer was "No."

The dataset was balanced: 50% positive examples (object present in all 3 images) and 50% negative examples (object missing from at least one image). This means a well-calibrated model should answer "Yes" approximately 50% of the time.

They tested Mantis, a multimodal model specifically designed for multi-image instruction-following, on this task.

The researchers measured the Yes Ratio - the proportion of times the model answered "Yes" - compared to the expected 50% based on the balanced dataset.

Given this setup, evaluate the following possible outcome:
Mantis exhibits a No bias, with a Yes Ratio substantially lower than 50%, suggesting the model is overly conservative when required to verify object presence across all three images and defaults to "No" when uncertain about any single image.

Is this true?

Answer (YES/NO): YES